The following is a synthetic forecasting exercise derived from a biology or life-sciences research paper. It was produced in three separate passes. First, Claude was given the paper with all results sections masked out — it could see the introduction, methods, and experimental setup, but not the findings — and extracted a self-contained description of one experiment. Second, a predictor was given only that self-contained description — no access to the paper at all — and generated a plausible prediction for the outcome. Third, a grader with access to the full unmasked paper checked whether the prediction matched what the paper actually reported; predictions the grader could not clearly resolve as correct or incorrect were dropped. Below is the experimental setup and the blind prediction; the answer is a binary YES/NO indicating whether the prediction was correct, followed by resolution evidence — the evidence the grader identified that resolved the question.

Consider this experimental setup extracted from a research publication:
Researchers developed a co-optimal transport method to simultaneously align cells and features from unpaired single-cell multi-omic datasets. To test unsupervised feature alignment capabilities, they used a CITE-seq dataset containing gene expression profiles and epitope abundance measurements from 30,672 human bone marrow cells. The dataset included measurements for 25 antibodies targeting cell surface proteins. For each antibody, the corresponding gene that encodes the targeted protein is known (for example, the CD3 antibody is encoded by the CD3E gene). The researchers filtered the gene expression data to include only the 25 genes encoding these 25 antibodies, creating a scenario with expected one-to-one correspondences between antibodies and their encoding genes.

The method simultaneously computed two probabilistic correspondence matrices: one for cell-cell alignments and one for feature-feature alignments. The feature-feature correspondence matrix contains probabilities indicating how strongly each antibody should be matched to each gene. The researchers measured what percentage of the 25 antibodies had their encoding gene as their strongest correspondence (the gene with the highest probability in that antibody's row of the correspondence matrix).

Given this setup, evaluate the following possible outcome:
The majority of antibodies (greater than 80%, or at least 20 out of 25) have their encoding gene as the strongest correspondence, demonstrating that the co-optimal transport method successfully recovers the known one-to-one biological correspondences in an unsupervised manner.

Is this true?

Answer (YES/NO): NO